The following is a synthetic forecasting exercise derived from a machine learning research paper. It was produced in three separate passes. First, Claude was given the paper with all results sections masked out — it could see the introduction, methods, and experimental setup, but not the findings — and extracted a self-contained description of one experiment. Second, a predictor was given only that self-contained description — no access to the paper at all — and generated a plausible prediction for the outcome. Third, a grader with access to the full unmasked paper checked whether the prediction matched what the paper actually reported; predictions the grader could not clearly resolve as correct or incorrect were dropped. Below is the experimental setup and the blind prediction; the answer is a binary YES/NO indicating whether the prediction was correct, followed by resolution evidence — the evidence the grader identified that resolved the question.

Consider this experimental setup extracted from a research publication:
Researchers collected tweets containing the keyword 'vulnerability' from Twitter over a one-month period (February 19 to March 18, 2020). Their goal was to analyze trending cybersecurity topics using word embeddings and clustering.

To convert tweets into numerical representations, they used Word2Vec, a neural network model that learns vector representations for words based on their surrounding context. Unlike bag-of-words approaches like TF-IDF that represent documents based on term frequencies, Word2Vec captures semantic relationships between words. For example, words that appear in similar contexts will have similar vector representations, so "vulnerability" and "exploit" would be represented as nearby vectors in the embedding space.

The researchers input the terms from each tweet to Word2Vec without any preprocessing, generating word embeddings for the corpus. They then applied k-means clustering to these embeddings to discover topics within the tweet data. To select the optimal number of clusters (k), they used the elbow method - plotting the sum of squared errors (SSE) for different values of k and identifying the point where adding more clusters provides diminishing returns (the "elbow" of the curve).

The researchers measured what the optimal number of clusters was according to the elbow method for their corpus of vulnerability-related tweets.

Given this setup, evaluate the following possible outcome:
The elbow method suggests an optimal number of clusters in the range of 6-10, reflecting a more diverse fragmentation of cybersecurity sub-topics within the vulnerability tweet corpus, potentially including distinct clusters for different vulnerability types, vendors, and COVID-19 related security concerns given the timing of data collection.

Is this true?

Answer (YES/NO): YES